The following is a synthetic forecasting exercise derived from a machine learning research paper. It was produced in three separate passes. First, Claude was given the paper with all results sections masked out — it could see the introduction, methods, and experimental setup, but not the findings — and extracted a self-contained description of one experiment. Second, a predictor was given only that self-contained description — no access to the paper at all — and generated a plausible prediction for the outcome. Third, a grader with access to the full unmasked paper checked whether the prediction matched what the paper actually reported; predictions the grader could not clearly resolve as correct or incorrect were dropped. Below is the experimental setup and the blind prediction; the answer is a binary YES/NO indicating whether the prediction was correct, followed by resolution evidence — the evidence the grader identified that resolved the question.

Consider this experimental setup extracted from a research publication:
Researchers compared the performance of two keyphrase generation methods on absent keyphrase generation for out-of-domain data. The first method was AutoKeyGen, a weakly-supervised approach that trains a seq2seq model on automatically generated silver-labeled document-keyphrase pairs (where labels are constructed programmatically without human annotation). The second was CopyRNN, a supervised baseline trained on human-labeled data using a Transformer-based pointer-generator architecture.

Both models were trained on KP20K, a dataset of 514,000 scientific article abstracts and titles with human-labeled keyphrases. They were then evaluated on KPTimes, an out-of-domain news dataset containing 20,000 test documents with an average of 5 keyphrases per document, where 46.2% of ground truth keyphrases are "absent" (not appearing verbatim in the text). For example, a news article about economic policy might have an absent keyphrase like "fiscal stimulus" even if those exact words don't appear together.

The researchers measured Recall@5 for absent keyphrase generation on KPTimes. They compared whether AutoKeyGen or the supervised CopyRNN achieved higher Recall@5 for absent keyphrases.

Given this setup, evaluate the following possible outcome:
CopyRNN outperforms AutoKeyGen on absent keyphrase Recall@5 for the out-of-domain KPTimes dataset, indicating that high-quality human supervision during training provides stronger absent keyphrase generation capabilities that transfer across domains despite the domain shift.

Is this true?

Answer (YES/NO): NO